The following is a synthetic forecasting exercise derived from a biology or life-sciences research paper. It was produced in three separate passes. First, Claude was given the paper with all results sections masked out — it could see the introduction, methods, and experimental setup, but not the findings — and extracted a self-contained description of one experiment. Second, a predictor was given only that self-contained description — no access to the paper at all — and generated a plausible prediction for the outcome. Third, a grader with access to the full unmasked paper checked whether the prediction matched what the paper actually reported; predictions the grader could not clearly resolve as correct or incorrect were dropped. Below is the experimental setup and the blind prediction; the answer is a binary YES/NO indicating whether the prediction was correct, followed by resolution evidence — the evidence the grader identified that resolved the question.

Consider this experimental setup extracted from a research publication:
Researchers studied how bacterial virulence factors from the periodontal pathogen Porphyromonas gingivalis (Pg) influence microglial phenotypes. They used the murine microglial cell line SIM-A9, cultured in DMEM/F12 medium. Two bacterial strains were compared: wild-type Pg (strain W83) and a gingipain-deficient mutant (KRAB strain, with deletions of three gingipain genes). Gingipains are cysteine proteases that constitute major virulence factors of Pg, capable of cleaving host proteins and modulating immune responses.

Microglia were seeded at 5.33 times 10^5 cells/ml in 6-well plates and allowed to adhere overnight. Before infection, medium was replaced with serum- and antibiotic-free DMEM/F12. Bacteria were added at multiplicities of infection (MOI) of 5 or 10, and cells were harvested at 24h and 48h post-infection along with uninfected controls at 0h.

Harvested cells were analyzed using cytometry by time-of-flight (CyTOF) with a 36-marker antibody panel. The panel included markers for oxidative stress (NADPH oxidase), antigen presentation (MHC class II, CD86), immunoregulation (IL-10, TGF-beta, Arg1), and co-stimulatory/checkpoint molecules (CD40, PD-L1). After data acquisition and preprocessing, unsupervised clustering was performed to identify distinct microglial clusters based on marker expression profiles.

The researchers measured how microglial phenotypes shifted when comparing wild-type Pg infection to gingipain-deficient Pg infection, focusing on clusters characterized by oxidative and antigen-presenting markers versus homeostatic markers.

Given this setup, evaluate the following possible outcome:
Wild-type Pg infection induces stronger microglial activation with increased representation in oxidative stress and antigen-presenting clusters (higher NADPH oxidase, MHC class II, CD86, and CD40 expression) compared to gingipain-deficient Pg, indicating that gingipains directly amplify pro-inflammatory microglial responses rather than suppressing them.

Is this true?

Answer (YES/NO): YES